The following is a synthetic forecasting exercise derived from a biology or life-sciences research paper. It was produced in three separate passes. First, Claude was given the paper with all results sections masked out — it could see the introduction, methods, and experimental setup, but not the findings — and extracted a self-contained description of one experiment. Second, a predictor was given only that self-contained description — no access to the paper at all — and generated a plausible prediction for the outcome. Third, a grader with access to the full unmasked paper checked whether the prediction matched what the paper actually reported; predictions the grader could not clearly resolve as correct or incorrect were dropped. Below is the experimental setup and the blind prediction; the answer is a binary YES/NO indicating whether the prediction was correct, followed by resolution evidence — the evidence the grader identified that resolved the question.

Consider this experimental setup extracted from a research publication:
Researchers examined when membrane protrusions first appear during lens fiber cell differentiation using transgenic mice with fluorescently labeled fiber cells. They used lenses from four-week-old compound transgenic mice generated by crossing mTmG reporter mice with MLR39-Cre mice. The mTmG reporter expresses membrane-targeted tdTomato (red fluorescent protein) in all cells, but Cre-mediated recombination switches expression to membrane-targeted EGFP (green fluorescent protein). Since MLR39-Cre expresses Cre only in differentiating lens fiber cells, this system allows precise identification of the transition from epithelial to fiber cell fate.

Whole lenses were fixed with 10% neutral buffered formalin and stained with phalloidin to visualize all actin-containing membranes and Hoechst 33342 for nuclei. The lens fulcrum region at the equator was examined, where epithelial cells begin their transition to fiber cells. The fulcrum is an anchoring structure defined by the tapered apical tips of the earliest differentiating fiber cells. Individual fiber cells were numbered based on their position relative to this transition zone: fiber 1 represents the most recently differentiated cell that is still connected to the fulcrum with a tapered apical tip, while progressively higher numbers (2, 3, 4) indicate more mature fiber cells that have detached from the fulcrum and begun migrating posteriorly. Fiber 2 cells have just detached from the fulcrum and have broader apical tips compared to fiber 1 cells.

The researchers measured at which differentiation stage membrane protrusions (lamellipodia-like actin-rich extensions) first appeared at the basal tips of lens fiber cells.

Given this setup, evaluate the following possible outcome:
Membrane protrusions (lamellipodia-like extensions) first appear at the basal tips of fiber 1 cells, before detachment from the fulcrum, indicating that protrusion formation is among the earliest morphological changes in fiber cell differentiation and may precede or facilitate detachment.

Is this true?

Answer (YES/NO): NO